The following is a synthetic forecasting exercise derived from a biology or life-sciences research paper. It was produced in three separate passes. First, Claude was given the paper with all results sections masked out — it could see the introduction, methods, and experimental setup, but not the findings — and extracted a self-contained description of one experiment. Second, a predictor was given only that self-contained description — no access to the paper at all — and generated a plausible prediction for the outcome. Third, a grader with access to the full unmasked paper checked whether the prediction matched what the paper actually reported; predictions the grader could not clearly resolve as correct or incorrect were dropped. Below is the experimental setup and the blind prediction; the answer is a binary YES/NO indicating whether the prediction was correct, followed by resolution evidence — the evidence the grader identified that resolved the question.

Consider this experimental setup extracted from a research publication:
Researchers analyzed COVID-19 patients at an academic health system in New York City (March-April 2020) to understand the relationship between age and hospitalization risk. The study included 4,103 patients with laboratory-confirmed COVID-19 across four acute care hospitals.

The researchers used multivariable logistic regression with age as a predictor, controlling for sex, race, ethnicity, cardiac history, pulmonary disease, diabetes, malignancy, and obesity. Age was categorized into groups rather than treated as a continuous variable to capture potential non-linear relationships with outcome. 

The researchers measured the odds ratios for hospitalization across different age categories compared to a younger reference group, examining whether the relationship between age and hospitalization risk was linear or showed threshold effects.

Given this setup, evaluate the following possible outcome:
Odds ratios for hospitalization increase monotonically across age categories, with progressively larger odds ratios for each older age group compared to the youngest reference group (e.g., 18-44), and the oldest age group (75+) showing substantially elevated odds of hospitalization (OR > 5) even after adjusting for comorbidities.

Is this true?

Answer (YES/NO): YES